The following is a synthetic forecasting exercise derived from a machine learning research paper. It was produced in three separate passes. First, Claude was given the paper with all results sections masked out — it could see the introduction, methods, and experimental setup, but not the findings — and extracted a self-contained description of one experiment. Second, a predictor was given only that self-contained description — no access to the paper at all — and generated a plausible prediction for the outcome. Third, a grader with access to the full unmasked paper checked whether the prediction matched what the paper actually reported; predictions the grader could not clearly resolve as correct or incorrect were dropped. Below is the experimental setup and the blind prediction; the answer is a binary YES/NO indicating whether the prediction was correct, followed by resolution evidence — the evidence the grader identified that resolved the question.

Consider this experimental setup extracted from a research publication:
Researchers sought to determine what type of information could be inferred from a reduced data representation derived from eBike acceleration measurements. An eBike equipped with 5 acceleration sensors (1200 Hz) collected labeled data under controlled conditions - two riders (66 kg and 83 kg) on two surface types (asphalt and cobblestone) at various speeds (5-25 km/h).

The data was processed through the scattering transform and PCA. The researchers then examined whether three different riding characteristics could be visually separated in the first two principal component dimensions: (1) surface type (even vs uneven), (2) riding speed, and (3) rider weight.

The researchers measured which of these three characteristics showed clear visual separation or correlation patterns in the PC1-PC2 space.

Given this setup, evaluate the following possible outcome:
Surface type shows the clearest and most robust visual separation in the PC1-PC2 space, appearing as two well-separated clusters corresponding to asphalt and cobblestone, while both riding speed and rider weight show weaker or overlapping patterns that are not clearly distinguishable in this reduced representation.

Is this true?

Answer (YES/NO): NO